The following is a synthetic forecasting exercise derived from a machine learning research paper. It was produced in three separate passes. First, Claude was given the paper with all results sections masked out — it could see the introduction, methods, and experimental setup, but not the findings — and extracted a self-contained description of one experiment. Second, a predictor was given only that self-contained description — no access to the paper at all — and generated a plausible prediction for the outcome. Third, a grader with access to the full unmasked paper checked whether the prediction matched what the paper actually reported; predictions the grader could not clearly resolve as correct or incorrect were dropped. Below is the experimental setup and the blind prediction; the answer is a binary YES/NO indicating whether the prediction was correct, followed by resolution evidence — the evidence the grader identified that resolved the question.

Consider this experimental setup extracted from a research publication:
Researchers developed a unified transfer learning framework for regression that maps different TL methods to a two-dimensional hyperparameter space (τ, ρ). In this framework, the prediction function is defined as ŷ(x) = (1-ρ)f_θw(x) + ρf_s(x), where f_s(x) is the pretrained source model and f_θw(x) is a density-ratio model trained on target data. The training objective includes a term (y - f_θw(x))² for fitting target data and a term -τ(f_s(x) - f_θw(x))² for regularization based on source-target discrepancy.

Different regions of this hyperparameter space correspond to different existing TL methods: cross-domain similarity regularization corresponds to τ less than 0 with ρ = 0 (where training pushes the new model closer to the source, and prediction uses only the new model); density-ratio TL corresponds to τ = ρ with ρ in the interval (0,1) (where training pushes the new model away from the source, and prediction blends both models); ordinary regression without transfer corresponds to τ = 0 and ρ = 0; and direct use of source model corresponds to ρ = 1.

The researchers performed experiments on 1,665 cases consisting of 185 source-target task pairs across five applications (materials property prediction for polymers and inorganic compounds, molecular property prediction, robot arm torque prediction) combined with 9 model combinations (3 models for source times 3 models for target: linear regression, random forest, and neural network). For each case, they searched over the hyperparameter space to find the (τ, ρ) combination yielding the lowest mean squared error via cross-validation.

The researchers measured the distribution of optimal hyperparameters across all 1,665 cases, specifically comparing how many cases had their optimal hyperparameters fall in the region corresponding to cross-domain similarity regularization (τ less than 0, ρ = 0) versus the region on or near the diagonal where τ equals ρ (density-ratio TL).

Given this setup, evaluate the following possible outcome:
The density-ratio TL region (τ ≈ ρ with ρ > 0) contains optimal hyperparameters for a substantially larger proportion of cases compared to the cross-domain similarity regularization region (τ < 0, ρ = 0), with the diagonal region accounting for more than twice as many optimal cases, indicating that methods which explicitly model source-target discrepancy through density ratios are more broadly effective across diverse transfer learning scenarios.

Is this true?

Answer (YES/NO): YES